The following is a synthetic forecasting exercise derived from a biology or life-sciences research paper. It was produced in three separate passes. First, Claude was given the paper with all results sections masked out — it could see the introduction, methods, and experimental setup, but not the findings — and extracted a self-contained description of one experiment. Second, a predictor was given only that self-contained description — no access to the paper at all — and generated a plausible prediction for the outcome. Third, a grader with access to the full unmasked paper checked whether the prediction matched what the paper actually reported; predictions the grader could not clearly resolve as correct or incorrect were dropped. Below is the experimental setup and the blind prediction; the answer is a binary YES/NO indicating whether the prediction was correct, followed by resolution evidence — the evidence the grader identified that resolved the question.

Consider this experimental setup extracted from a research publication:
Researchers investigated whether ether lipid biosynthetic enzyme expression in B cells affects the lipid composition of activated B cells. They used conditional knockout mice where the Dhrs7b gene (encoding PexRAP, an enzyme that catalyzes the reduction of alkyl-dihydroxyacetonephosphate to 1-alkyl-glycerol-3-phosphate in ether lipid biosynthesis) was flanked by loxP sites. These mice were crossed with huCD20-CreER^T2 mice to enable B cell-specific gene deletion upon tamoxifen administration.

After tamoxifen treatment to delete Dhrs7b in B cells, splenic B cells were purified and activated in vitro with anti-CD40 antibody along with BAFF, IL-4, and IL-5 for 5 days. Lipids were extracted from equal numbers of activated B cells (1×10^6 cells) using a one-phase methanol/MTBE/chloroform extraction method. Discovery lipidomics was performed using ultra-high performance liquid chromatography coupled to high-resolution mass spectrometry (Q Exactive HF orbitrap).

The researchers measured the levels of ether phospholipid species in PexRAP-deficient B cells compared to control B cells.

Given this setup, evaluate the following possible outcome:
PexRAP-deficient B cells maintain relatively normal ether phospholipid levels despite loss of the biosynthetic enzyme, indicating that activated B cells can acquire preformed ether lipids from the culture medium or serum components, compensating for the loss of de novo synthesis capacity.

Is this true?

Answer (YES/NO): NO